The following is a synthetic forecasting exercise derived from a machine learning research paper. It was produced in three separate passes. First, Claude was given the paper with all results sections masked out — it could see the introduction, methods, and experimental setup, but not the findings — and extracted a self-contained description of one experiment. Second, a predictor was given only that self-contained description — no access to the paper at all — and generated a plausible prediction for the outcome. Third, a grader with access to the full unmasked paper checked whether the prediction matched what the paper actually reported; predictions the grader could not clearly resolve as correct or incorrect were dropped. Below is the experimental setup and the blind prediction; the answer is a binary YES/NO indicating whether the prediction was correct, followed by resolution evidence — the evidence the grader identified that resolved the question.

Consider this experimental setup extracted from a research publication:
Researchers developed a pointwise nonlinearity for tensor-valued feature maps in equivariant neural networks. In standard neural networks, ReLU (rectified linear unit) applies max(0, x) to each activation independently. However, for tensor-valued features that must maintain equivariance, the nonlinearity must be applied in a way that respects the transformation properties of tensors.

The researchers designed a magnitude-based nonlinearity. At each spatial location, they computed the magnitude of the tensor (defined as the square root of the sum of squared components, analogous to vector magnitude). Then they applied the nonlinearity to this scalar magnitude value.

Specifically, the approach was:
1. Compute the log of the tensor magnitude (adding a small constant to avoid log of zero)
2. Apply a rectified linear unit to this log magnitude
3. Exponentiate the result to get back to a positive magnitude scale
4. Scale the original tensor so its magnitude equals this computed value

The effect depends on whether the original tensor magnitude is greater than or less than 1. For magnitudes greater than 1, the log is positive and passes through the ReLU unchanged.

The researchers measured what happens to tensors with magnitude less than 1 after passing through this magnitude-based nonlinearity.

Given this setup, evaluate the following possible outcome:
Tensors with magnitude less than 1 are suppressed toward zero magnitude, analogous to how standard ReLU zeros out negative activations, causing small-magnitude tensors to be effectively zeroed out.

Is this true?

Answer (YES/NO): NO